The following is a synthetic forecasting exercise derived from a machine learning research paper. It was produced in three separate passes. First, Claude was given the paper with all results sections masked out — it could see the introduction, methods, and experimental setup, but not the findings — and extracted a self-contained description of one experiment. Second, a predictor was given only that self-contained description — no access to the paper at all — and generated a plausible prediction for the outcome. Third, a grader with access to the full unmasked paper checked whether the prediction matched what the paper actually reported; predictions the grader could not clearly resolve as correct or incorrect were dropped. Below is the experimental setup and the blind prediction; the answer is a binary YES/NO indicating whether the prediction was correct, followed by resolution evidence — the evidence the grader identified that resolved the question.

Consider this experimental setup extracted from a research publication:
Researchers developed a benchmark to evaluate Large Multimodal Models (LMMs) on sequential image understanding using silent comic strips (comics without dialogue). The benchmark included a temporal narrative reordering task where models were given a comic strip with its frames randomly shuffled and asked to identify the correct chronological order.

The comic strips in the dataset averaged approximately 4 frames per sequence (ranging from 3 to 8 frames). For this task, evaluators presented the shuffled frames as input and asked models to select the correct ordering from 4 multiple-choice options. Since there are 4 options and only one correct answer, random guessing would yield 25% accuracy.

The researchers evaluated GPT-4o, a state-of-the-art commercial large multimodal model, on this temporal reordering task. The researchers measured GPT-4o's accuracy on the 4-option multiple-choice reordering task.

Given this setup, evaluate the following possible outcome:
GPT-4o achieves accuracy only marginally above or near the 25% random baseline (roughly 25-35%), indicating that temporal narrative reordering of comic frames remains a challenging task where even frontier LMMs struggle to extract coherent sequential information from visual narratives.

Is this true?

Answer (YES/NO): NO